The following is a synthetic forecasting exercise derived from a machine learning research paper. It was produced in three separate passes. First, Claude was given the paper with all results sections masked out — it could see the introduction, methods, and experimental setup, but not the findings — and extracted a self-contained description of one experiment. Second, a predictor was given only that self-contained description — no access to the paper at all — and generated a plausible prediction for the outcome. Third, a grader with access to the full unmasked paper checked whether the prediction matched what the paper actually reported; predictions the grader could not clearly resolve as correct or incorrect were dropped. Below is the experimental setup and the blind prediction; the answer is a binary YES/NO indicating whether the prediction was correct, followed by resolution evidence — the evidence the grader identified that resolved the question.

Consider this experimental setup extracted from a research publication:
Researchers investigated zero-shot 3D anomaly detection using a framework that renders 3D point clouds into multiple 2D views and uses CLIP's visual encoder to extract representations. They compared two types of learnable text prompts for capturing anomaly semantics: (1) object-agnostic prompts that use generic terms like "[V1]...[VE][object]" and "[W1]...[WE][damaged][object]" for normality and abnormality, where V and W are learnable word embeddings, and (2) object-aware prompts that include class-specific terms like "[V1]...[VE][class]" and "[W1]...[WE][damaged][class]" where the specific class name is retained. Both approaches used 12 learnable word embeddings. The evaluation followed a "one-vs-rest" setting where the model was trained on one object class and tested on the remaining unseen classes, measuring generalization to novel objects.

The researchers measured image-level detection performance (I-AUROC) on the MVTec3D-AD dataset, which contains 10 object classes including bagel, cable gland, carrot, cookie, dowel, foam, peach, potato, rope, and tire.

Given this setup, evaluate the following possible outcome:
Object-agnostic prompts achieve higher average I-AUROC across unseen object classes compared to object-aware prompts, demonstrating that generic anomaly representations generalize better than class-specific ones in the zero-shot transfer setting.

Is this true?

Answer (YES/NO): YES